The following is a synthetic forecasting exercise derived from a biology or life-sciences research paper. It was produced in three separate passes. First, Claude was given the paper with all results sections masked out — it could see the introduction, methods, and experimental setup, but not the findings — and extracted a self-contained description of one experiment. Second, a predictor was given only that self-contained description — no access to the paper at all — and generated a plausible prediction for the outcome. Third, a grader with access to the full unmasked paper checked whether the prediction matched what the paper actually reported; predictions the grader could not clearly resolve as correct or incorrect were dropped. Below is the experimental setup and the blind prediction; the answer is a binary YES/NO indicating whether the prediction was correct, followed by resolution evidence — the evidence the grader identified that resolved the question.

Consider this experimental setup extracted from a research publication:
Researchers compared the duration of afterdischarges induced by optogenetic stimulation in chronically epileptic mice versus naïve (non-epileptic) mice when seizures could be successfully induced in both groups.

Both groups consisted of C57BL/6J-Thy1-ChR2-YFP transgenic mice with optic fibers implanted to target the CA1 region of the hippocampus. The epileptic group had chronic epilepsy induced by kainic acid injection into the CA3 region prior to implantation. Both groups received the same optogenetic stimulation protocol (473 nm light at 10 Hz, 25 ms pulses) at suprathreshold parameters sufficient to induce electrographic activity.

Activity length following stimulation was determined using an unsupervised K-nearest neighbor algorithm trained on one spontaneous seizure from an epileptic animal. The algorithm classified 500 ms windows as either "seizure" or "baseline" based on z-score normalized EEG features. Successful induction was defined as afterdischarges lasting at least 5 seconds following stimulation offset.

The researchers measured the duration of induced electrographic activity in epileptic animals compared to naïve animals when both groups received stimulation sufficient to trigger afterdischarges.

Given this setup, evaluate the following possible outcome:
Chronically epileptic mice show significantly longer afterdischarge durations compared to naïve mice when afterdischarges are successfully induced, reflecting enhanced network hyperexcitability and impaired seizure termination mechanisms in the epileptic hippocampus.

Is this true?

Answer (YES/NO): YES